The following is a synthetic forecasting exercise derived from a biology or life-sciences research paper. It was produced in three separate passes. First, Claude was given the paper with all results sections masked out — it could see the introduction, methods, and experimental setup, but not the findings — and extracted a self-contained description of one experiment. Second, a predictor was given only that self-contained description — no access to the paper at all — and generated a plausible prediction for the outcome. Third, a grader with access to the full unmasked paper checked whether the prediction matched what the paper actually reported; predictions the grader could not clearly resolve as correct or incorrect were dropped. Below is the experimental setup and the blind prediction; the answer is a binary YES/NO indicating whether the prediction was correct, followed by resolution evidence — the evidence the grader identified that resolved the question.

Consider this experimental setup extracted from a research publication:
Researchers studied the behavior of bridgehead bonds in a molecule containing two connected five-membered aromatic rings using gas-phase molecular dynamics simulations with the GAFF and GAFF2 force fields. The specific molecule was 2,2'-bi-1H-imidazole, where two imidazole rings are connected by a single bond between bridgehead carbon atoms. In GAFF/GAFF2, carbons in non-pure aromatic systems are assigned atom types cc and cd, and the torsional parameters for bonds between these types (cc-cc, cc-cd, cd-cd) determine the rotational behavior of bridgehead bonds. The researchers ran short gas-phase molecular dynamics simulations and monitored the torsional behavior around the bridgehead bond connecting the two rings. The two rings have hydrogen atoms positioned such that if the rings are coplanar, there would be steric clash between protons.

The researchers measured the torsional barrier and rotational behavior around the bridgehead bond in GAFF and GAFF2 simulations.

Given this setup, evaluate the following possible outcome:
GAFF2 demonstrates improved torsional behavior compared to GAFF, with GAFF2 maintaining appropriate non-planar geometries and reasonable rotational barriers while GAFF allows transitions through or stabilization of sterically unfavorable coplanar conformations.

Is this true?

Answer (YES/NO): NO